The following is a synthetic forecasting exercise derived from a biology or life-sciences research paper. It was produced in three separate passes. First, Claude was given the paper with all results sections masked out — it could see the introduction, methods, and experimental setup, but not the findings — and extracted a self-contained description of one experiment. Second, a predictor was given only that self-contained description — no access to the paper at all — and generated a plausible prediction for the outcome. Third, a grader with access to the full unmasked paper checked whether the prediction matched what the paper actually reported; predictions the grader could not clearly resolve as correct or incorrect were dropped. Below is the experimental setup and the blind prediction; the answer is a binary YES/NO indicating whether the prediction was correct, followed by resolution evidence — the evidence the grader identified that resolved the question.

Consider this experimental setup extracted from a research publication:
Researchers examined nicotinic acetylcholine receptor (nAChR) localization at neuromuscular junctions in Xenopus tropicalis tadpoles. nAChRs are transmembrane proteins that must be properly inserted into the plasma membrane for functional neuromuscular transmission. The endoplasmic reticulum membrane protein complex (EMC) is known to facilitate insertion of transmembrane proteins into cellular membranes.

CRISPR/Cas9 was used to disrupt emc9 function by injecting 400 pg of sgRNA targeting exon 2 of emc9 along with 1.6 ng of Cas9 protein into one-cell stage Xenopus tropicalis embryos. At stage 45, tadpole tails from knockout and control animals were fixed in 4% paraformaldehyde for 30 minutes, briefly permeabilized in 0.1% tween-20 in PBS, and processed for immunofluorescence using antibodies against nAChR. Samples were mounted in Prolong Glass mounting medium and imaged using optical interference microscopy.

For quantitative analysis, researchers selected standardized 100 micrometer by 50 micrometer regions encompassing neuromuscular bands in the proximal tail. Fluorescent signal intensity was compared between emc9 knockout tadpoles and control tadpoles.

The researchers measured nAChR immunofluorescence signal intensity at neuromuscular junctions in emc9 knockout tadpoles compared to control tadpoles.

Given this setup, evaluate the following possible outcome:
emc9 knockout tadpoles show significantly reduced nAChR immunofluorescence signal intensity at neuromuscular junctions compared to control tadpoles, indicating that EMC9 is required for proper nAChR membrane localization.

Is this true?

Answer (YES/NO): YES